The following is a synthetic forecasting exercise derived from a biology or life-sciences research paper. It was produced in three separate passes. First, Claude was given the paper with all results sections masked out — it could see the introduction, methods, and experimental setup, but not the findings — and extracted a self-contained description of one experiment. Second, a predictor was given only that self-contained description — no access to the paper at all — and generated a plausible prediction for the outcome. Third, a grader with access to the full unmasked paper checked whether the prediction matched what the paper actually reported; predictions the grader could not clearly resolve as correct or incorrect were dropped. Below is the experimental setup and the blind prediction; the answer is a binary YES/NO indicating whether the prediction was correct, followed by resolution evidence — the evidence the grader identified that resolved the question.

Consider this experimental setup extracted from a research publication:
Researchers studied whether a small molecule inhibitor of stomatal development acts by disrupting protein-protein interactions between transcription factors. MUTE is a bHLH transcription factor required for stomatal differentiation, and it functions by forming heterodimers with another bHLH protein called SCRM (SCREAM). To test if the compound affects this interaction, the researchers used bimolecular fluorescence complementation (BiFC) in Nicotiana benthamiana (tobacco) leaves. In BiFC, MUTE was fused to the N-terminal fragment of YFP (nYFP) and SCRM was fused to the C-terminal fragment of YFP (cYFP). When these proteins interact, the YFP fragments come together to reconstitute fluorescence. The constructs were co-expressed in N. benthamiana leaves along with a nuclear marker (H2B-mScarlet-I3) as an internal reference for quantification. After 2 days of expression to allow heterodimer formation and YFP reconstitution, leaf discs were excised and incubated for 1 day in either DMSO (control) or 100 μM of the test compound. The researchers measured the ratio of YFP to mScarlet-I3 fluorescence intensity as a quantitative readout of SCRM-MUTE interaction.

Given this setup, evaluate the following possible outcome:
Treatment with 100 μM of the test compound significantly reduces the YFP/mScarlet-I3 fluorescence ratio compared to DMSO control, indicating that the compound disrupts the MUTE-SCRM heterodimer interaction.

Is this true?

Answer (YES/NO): YES